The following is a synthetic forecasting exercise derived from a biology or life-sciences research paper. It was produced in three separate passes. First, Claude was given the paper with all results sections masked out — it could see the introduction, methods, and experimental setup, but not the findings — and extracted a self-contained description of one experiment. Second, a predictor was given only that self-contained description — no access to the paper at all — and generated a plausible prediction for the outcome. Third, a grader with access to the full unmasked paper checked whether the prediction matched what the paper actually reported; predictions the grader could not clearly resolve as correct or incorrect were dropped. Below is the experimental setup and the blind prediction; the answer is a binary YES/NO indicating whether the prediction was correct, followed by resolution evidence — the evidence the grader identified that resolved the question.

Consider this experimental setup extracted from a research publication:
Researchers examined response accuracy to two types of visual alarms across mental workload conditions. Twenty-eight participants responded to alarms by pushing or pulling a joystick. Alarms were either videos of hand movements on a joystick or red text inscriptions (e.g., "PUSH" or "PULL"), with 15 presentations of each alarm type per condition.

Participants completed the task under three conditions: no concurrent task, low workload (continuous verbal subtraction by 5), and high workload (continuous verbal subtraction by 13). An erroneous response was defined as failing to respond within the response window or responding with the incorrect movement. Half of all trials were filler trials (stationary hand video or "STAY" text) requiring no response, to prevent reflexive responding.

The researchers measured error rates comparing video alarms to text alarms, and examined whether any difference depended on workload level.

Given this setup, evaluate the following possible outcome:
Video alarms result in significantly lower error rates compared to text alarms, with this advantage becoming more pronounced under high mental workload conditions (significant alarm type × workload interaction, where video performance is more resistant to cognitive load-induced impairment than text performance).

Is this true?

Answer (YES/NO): NO